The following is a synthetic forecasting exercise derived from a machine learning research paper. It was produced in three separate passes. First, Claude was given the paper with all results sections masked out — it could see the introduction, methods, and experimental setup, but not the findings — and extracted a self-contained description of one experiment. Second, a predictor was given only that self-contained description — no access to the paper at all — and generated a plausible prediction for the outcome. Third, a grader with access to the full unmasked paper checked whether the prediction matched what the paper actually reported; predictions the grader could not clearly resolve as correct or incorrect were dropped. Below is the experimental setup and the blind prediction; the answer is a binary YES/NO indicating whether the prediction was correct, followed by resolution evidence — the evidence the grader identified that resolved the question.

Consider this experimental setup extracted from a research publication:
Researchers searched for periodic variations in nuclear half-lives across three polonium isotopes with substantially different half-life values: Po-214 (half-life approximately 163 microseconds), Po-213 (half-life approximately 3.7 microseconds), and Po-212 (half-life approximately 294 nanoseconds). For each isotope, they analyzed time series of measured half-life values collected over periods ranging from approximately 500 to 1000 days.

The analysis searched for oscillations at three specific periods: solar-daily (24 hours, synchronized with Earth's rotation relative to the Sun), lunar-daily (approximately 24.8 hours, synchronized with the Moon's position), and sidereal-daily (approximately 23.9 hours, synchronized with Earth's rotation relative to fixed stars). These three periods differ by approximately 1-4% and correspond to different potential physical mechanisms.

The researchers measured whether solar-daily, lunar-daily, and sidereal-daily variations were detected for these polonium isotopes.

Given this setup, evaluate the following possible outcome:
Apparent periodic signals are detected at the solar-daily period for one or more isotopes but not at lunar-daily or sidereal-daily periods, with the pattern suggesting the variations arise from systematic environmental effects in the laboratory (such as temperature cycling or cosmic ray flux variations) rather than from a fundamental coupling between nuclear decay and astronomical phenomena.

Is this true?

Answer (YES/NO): NO